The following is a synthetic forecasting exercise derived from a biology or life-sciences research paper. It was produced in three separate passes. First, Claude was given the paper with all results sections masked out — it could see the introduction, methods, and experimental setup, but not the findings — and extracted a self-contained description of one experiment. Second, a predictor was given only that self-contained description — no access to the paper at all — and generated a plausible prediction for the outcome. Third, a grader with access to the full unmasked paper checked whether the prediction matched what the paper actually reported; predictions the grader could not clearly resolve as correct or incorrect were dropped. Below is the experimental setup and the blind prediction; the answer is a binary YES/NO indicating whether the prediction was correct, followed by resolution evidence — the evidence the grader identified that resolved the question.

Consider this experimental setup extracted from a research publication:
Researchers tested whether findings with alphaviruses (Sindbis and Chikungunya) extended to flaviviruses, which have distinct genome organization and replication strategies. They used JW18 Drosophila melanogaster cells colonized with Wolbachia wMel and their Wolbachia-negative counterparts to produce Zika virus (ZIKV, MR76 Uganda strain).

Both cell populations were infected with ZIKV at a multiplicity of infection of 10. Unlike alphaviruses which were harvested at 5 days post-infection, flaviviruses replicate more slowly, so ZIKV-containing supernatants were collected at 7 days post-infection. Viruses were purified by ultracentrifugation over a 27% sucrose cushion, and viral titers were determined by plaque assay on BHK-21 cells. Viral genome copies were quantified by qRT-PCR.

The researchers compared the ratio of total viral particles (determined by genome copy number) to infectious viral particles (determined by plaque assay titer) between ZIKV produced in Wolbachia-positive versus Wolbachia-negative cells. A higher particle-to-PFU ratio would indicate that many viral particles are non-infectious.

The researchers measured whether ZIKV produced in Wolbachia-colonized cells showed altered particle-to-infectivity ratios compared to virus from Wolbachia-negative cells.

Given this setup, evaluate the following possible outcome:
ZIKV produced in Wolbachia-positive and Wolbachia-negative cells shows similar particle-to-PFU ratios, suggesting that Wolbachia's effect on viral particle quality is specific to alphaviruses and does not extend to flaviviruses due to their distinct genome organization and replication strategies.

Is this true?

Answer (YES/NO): NO